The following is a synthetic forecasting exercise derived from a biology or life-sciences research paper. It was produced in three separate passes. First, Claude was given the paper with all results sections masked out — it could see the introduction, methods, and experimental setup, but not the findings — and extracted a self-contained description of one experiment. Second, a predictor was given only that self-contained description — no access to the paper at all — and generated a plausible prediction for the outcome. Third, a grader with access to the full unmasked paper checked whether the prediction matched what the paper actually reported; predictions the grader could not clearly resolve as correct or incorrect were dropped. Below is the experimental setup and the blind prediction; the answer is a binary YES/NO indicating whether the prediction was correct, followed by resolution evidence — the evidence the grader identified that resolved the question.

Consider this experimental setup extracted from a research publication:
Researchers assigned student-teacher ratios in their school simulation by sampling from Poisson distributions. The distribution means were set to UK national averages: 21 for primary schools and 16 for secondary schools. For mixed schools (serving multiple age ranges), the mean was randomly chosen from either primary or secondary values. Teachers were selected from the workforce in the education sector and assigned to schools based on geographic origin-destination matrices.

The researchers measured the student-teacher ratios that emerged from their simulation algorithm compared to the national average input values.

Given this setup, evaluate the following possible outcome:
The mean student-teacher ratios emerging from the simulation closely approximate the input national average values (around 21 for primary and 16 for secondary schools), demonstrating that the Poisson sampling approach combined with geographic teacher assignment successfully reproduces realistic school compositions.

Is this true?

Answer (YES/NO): YES